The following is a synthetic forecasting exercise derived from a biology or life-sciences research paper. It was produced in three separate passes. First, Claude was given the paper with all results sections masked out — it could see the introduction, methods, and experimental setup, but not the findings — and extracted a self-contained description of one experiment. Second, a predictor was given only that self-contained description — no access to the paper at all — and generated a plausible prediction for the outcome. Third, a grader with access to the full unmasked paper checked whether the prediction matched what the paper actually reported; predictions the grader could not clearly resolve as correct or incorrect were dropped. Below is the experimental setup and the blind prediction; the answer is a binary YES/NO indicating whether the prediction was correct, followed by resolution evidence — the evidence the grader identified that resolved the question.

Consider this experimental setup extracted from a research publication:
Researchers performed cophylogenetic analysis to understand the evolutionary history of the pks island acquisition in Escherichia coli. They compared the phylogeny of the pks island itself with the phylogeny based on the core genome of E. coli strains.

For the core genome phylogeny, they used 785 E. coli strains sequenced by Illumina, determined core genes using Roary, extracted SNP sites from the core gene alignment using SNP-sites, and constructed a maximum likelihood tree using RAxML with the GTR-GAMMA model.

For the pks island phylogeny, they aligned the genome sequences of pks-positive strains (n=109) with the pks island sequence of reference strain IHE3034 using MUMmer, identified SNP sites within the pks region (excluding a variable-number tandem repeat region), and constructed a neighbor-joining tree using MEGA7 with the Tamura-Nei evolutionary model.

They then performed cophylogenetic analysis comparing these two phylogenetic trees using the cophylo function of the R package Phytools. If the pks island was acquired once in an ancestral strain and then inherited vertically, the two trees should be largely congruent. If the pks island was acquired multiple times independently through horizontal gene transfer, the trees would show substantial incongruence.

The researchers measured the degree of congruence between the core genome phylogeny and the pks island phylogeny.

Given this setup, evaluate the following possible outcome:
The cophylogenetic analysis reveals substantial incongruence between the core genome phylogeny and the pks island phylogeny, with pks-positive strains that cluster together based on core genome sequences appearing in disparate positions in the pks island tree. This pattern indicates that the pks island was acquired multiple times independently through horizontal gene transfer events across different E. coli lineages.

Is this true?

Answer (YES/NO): NO